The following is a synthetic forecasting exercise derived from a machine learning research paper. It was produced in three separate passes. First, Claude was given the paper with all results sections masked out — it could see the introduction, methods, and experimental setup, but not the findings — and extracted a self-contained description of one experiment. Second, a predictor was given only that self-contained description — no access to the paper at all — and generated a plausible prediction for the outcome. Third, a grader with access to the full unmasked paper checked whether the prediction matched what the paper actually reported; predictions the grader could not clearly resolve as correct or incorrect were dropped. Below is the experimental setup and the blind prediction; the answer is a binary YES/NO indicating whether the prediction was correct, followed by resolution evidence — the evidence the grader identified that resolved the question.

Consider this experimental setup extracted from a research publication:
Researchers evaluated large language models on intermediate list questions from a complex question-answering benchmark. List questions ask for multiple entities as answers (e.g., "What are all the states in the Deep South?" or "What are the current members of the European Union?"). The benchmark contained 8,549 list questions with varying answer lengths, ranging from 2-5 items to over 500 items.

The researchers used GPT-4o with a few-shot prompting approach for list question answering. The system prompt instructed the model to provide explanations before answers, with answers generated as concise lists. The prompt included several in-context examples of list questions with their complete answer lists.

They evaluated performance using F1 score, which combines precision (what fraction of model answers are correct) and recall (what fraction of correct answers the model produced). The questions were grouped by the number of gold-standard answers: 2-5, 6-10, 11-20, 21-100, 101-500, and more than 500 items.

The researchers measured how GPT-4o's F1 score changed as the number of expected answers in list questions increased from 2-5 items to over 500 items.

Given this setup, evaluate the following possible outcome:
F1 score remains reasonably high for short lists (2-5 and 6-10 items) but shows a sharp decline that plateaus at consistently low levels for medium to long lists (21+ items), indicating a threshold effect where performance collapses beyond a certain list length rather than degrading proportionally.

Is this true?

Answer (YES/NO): NO